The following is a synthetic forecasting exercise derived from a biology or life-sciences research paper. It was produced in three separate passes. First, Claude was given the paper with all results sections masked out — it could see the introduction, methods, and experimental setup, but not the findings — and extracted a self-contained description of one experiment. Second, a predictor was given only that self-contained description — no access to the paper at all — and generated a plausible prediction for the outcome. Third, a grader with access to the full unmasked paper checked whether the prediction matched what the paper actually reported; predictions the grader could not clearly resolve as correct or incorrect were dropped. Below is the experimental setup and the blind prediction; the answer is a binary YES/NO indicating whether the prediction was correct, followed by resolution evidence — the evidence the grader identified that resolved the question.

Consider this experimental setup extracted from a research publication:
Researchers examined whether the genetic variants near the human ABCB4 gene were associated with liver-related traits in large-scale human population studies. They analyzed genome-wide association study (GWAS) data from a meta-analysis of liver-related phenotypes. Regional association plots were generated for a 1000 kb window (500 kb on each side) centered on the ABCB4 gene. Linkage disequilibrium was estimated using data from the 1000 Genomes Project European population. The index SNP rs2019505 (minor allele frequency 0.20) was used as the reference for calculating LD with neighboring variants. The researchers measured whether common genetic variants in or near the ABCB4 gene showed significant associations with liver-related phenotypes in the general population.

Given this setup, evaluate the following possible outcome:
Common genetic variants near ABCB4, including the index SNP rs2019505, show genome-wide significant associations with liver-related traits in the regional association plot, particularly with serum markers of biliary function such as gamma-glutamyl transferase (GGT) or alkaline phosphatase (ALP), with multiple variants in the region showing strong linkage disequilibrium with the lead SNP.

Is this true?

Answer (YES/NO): NO